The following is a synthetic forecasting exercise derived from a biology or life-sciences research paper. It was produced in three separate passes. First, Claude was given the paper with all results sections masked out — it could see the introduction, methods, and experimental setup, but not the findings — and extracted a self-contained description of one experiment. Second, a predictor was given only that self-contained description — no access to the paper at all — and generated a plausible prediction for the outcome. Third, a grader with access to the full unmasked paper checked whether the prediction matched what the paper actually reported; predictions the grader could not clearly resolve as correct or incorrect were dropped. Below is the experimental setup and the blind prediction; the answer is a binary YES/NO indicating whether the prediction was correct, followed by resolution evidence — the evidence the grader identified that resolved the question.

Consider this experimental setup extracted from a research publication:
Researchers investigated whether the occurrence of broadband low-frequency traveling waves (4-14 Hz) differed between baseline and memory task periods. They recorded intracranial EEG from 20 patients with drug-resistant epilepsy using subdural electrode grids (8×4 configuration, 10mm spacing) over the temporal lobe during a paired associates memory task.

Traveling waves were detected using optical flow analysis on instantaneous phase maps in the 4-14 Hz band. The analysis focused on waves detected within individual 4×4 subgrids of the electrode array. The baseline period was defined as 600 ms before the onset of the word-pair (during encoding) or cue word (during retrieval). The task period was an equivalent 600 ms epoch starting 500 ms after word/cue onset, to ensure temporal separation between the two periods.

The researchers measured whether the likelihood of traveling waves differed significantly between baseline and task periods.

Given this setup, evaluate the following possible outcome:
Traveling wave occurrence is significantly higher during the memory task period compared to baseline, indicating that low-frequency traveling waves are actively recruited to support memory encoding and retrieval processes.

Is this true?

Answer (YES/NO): NO